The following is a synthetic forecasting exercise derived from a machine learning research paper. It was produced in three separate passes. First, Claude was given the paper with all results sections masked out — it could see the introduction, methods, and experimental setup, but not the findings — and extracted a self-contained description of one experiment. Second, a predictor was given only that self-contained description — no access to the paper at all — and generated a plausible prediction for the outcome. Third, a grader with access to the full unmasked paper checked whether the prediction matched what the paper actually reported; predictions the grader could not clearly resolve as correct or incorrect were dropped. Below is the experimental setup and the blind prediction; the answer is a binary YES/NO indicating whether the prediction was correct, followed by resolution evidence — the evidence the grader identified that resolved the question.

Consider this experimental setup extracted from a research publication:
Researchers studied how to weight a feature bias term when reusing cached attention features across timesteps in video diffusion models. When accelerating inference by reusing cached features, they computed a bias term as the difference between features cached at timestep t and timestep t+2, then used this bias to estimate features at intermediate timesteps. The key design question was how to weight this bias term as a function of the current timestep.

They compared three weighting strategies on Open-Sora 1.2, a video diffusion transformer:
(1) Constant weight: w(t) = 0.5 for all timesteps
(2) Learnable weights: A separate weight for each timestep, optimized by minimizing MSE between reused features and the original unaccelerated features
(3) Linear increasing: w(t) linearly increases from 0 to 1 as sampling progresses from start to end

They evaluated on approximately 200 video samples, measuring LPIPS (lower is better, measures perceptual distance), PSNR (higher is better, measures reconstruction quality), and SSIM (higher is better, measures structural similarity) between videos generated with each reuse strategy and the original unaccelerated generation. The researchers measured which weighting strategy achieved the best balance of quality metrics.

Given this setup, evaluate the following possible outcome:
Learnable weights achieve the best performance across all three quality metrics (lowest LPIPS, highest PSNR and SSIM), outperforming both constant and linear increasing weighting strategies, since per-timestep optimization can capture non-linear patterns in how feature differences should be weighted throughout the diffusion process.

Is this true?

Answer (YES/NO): NO